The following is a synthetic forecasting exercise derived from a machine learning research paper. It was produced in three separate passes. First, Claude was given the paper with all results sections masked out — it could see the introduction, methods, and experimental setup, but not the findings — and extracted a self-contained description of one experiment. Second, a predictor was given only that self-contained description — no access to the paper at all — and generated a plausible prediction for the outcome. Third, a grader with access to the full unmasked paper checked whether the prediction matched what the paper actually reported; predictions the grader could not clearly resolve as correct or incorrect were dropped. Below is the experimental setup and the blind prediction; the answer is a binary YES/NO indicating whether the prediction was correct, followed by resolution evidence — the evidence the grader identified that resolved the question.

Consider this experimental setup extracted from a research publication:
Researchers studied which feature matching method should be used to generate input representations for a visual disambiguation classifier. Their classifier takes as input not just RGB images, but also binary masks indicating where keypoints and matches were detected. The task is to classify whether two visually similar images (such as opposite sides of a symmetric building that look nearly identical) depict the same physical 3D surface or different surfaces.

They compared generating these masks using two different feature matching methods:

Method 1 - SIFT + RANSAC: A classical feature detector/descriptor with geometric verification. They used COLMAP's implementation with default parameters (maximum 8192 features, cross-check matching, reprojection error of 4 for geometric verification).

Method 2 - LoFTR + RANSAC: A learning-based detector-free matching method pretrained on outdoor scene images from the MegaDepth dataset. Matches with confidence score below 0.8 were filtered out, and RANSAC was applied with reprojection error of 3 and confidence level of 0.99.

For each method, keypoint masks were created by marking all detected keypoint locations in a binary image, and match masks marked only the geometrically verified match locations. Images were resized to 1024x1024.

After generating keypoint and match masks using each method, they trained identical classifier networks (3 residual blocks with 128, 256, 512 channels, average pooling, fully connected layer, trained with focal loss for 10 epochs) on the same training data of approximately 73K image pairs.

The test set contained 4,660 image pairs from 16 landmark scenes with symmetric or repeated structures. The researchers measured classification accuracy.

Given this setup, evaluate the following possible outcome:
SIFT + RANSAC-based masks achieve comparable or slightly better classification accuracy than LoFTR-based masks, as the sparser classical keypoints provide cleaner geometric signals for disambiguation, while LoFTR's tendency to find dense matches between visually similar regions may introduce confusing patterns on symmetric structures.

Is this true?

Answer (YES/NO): NO